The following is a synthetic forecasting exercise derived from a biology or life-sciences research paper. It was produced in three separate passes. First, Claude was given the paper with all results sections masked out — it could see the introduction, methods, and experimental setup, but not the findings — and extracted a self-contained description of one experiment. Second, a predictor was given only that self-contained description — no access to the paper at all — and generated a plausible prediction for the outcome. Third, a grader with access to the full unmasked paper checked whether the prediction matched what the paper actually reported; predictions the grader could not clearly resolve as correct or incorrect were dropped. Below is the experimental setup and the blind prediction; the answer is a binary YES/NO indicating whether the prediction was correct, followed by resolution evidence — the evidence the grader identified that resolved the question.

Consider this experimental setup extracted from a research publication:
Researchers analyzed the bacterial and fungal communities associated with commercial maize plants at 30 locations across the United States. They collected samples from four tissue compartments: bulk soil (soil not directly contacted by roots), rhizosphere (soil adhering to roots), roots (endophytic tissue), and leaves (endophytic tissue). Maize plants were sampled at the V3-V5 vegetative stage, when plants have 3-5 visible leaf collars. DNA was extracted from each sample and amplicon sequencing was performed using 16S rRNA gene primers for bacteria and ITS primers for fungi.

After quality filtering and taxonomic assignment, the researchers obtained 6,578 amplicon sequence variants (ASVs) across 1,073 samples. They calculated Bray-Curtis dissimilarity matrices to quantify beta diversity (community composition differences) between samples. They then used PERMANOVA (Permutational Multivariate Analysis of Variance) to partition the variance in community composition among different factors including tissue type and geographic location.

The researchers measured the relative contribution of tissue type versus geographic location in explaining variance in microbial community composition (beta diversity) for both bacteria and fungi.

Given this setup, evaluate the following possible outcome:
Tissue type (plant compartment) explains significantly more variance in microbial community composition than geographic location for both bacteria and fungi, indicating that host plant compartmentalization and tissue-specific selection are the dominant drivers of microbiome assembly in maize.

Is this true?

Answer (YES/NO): YES